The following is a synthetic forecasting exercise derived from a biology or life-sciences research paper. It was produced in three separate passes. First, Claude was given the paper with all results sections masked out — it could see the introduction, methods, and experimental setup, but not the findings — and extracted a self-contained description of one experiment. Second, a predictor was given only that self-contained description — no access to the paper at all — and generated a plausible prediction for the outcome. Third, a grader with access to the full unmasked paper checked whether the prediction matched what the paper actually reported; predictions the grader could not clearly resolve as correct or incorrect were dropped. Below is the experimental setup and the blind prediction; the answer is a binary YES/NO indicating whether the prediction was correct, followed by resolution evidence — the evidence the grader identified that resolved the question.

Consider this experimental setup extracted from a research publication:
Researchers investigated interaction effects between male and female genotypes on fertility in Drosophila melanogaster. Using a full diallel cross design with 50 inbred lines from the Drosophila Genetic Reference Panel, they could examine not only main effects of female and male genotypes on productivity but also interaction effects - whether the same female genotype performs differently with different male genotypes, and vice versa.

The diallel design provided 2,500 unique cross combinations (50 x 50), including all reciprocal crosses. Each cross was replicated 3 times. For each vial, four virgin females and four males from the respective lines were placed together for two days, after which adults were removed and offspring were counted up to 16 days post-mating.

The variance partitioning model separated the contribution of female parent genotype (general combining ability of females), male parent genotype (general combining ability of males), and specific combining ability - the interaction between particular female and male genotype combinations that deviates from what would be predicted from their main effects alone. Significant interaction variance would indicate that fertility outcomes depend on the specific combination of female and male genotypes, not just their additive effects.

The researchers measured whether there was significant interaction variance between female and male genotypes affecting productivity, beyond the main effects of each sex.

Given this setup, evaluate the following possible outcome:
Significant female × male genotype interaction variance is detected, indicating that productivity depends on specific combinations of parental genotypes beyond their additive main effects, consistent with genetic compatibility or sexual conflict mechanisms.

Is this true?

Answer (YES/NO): NO